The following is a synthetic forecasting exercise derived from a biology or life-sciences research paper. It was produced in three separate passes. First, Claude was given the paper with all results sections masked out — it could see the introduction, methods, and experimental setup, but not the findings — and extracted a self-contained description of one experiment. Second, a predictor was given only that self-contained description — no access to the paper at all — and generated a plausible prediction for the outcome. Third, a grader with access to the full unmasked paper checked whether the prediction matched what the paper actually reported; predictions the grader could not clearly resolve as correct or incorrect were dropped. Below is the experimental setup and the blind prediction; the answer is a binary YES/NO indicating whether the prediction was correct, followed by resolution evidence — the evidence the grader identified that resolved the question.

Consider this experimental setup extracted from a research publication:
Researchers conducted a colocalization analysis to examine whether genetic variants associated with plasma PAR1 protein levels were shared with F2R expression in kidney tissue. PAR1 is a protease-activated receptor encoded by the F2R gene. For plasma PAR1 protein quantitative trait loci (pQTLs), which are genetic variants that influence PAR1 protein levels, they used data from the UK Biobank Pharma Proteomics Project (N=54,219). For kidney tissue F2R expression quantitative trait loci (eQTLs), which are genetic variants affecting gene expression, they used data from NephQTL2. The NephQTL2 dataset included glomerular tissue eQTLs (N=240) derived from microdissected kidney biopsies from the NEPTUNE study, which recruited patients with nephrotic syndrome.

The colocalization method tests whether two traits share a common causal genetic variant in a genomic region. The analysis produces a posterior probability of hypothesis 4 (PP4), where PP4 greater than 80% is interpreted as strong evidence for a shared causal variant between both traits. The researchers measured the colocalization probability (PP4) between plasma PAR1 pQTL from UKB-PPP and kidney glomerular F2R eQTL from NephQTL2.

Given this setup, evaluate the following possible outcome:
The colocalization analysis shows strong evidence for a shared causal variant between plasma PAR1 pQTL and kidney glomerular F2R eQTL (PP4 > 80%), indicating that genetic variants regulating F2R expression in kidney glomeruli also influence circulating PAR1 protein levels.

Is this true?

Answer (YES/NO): NO